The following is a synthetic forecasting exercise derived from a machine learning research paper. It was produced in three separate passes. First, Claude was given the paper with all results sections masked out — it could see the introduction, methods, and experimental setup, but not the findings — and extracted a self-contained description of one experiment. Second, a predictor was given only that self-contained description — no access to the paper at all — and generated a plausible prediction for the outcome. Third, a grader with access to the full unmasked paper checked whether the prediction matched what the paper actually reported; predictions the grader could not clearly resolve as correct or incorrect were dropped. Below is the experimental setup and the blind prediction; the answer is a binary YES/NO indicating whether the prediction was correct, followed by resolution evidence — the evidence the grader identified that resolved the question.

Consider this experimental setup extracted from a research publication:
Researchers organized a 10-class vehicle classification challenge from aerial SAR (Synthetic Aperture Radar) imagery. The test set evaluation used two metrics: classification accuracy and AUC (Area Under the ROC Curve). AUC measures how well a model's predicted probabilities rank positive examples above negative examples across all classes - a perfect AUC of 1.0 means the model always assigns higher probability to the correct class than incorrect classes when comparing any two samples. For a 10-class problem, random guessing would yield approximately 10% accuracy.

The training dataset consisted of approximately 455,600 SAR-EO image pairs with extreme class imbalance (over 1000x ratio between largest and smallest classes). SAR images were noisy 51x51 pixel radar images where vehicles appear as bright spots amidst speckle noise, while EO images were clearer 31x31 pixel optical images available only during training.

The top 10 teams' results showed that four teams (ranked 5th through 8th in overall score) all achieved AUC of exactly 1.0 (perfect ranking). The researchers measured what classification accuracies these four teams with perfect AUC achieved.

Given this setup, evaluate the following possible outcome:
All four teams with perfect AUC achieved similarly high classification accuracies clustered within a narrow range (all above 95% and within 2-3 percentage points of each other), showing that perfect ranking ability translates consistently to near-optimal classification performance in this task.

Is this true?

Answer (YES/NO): NO